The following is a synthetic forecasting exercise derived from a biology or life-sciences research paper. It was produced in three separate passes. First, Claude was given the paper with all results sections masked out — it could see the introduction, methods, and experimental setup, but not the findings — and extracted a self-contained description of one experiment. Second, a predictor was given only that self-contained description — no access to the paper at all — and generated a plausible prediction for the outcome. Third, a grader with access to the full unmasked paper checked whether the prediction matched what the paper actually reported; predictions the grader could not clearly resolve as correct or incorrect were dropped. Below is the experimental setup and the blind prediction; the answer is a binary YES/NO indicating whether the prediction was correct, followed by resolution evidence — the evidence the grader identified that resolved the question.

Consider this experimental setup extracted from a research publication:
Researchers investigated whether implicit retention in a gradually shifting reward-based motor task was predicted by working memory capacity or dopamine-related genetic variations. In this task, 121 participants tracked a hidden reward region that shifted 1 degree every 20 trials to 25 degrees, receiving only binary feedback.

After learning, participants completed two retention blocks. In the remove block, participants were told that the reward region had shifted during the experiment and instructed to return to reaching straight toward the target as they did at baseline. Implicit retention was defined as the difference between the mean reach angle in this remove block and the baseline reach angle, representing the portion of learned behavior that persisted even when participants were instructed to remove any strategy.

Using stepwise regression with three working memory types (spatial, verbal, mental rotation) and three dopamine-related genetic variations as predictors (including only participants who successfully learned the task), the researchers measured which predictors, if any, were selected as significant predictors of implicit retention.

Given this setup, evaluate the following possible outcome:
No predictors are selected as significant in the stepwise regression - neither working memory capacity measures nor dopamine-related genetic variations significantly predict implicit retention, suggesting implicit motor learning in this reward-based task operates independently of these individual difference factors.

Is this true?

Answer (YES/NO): YES